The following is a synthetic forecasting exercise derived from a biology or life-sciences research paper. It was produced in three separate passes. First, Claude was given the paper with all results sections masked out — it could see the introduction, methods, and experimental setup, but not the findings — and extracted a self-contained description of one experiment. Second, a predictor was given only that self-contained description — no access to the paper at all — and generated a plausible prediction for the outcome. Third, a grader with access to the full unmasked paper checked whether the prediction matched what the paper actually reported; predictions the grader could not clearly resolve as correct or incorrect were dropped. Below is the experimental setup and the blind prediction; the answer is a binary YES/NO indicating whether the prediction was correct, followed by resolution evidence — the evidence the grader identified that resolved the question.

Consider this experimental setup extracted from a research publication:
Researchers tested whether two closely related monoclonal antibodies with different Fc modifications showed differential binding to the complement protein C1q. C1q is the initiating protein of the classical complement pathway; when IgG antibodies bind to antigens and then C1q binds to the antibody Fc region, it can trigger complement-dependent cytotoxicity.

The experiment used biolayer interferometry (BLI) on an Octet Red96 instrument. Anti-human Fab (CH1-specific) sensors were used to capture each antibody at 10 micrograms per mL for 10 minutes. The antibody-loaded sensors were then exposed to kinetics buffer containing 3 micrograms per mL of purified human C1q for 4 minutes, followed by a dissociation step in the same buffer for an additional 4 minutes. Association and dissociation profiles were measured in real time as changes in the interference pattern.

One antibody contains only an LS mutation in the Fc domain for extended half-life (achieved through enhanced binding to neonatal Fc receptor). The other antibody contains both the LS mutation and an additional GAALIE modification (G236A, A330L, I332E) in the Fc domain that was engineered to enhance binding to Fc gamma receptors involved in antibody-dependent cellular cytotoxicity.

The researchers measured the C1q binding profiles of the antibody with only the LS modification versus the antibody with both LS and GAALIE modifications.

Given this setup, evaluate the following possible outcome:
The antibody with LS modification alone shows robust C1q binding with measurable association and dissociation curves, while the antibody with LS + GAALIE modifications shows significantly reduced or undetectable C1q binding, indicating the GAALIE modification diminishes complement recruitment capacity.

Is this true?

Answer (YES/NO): YES